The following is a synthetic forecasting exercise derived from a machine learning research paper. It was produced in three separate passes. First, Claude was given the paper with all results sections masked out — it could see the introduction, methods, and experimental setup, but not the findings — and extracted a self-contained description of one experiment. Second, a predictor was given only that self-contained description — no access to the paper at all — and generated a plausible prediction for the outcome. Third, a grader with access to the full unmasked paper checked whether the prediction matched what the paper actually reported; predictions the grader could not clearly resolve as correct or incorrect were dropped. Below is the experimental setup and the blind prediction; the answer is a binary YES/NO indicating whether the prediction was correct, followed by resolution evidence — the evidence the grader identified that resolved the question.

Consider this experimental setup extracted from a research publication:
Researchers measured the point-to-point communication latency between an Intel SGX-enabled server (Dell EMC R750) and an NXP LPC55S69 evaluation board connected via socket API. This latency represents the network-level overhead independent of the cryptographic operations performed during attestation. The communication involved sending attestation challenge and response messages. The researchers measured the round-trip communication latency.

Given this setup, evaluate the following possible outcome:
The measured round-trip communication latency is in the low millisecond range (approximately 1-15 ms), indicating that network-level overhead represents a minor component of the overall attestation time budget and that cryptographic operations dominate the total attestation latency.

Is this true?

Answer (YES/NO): YES